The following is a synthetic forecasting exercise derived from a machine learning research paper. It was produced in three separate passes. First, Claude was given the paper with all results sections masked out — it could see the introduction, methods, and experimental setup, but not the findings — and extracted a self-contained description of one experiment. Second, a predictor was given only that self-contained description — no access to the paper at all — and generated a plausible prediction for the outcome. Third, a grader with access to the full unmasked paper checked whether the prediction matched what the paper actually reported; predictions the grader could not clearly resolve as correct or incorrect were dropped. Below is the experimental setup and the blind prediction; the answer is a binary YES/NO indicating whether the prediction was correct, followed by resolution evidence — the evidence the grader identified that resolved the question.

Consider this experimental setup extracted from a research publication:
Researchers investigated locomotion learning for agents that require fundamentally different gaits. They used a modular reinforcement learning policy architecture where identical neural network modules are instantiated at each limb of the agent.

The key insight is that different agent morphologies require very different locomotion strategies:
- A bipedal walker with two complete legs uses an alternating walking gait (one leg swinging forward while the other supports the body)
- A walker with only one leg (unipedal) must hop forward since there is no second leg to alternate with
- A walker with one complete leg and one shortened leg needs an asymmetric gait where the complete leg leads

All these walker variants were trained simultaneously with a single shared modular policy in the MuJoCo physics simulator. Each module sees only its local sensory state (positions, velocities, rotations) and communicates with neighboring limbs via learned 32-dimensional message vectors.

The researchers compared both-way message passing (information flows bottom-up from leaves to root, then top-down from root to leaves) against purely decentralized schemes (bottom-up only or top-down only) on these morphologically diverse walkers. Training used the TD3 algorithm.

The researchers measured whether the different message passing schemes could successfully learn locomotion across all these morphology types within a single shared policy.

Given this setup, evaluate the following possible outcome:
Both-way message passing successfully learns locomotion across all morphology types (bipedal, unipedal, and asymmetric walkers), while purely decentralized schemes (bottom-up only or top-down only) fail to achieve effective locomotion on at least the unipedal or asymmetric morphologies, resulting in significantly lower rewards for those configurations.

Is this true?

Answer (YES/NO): YES